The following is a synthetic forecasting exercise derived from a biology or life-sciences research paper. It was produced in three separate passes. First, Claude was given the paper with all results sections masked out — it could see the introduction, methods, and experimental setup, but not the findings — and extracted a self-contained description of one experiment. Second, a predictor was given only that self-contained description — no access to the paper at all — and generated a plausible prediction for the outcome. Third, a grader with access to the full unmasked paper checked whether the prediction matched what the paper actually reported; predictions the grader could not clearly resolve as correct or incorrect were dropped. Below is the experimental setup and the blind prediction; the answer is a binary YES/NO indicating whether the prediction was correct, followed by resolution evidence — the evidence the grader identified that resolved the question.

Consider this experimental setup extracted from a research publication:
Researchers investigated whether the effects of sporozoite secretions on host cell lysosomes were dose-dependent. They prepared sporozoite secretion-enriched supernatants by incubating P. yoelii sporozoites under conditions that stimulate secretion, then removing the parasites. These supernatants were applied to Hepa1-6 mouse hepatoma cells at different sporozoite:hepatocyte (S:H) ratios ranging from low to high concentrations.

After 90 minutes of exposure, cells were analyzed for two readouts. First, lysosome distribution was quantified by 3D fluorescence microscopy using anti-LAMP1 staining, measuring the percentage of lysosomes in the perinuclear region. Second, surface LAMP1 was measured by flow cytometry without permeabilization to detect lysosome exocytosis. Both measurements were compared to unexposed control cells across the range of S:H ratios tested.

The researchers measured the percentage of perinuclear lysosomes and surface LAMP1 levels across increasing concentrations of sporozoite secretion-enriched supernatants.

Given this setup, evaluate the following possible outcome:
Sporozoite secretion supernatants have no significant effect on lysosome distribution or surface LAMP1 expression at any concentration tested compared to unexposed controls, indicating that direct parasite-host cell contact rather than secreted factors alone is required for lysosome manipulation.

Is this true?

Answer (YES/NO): NO